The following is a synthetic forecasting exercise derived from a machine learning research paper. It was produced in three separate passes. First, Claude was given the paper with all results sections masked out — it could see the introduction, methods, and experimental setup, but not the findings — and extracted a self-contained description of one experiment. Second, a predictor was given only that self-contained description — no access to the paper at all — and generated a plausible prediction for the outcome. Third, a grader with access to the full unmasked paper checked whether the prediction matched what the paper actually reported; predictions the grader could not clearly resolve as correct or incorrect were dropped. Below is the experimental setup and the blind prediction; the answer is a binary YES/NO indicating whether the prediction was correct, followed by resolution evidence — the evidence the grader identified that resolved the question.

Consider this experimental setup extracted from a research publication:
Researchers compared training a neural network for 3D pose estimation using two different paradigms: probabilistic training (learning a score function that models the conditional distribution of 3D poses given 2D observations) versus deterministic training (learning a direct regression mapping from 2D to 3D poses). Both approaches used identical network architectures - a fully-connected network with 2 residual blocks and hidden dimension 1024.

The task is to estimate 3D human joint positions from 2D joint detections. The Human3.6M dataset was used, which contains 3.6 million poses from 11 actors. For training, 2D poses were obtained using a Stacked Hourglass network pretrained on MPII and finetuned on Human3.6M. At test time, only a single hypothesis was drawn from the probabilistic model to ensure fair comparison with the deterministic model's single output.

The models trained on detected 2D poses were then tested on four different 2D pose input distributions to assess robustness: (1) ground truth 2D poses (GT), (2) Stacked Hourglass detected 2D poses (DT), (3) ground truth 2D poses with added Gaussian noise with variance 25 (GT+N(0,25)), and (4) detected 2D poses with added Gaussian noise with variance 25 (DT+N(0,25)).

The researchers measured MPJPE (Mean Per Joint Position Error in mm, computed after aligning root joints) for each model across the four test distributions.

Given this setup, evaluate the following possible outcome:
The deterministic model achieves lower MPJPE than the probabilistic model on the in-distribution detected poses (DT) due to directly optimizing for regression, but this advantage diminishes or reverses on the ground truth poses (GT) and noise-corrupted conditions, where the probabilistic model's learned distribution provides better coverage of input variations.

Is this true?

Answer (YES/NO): NO